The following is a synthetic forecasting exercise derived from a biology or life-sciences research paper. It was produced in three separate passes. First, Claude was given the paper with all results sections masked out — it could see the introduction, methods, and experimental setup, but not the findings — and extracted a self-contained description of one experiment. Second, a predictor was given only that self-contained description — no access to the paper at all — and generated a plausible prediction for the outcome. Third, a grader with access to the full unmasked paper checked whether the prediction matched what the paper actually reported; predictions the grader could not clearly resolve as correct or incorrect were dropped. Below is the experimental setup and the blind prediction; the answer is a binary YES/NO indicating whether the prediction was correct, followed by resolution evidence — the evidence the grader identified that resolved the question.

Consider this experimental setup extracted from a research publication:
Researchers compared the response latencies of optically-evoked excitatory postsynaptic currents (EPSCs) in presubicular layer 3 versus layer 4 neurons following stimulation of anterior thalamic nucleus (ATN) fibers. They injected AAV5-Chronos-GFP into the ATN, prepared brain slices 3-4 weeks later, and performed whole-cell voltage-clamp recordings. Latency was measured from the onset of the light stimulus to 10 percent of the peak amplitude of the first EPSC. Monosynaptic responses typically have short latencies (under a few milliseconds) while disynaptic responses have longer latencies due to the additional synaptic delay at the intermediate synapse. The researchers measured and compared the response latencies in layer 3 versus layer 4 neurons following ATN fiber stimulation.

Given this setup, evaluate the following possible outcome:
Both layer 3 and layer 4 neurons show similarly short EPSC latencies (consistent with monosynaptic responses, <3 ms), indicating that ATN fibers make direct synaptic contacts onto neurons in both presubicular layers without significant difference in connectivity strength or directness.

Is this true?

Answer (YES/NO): NO